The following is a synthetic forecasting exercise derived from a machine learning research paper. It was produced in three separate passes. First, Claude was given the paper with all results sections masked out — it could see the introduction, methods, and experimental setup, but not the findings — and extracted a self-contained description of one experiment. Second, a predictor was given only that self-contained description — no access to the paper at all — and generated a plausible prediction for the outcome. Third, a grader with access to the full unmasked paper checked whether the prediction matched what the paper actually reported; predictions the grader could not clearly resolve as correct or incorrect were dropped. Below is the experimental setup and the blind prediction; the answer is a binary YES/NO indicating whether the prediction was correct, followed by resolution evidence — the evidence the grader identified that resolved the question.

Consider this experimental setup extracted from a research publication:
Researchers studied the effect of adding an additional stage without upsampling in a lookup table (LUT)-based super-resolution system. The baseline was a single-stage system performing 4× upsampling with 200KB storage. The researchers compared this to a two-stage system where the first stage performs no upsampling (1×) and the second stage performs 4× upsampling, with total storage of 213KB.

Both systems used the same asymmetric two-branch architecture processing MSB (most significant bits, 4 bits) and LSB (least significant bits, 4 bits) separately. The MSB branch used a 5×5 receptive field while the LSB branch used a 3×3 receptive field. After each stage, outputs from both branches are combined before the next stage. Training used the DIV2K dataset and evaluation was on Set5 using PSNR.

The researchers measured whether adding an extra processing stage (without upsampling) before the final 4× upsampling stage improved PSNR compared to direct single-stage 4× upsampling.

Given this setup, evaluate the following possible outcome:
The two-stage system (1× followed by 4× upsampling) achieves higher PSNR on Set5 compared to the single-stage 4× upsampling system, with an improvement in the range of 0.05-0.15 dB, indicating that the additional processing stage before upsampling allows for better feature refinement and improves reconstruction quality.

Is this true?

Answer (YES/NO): NO